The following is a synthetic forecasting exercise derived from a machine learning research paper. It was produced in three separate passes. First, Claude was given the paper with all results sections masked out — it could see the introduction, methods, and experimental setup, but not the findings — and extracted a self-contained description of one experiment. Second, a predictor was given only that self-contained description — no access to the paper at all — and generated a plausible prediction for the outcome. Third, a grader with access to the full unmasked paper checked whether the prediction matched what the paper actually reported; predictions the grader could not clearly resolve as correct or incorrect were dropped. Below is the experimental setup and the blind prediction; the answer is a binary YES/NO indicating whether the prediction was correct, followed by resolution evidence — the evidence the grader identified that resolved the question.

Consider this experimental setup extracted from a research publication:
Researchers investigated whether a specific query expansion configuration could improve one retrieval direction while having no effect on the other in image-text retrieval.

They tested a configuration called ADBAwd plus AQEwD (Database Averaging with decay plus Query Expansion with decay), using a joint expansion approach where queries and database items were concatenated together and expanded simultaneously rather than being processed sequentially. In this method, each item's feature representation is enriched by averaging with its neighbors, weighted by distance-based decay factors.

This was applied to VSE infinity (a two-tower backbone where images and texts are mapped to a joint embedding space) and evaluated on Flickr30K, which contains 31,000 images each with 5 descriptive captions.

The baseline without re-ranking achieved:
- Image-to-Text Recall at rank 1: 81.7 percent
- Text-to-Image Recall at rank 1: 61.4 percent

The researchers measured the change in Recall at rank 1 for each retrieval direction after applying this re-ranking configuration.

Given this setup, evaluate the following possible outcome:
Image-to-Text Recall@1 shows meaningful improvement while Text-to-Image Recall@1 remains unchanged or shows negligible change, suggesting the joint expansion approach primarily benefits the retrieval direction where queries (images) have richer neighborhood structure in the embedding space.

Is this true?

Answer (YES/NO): NO